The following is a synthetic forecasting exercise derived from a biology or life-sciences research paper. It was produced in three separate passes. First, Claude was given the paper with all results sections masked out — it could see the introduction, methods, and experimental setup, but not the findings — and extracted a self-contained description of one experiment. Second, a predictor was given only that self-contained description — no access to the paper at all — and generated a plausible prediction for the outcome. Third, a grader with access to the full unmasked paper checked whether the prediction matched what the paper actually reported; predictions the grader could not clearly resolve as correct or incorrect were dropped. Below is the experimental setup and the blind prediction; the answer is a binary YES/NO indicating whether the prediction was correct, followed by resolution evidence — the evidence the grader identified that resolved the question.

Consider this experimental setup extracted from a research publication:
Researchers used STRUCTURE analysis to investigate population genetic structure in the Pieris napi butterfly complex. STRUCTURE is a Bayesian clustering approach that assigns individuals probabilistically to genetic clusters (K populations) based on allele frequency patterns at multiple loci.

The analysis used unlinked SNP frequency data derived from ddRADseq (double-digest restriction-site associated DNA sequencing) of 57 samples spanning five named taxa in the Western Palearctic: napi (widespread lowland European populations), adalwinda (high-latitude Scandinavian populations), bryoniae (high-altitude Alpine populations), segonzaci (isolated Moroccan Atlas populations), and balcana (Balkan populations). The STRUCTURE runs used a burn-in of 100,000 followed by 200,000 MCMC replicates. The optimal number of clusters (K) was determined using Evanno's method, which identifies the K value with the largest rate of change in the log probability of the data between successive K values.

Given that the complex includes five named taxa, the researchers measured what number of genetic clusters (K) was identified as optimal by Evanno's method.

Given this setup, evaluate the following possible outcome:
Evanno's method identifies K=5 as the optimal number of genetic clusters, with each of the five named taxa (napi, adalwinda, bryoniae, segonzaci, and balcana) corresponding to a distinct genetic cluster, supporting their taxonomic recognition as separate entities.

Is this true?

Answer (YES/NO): NO